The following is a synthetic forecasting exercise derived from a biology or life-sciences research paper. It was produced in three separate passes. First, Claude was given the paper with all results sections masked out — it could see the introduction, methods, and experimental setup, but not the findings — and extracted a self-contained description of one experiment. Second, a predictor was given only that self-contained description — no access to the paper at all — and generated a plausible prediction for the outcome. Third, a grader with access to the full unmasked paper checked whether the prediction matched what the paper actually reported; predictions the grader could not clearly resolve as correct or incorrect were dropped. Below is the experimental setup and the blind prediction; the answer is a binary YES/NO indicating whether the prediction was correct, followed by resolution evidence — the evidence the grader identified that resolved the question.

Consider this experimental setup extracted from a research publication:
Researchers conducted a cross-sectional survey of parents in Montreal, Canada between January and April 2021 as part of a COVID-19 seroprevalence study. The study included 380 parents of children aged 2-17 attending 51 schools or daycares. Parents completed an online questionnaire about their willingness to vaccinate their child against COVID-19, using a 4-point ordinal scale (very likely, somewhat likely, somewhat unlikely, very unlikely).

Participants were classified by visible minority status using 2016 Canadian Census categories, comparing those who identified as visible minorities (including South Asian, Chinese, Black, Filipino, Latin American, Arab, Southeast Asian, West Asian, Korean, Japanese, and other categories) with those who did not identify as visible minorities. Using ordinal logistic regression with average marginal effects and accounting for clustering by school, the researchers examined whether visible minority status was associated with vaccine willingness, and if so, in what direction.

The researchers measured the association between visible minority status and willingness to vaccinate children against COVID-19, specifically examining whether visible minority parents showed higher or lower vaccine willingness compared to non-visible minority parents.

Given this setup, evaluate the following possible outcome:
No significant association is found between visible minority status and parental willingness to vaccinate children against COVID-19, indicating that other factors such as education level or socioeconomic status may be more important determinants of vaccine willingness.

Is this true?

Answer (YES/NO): NO